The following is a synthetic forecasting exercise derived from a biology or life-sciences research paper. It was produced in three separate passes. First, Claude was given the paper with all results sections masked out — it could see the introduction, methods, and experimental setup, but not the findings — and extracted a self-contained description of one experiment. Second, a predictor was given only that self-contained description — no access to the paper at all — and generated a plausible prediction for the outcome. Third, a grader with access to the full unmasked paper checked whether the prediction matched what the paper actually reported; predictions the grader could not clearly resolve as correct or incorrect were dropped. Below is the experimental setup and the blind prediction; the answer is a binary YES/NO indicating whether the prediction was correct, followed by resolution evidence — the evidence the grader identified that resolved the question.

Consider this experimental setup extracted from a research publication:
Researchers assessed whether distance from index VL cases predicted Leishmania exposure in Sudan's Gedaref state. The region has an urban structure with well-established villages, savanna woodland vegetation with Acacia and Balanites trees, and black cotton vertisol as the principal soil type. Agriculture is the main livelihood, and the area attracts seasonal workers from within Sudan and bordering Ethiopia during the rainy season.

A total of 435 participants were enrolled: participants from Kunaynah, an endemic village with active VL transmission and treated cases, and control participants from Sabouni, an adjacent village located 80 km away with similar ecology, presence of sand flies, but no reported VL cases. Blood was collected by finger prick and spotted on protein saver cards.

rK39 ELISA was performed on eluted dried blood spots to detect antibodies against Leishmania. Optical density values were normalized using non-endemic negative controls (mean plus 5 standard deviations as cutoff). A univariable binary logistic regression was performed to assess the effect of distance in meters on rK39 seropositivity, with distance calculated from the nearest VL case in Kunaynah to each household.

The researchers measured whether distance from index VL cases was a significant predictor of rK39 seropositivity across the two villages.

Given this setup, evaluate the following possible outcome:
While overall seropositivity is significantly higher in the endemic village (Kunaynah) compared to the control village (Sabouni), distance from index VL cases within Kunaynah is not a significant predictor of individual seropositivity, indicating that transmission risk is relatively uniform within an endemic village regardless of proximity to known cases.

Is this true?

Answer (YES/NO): NO